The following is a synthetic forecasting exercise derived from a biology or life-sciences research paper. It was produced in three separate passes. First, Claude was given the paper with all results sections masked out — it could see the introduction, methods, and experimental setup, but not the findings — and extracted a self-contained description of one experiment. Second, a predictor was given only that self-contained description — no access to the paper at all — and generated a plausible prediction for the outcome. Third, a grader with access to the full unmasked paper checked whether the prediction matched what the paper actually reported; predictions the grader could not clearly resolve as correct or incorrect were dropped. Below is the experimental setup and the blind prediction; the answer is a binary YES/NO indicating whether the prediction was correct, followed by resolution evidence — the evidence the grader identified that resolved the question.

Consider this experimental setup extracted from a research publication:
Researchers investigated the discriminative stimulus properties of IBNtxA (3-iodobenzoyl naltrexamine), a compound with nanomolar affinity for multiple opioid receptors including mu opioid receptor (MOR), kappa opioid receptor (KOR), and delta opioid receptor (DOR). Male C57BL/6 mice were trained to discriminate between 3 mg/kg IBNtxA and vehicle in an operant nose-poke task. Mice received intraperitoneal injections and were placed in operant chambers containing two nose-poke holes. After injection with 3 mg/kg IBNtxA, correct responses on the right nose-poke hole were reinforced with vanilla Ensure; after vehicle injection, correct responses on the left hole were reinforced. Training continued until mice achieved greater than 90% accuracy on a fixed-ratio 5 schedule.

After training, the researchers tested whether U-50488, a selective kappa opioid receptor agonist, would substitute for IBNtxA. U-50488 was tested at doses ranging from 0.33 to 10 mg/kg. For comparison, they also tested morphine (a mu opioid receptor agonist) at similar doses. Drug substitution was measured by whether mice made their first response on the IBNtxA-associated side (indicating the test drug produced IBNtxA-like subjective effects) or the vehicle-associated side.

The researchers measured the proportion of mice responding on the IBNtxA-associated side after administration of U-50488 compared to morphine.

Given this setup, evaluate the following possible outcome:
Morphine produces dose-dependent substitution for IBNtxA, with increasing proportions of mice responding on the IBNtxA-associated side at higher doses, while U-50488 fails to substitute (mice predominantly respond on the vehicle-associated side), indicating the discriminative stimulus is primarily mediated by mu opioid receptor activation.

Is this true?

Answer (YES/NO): NO